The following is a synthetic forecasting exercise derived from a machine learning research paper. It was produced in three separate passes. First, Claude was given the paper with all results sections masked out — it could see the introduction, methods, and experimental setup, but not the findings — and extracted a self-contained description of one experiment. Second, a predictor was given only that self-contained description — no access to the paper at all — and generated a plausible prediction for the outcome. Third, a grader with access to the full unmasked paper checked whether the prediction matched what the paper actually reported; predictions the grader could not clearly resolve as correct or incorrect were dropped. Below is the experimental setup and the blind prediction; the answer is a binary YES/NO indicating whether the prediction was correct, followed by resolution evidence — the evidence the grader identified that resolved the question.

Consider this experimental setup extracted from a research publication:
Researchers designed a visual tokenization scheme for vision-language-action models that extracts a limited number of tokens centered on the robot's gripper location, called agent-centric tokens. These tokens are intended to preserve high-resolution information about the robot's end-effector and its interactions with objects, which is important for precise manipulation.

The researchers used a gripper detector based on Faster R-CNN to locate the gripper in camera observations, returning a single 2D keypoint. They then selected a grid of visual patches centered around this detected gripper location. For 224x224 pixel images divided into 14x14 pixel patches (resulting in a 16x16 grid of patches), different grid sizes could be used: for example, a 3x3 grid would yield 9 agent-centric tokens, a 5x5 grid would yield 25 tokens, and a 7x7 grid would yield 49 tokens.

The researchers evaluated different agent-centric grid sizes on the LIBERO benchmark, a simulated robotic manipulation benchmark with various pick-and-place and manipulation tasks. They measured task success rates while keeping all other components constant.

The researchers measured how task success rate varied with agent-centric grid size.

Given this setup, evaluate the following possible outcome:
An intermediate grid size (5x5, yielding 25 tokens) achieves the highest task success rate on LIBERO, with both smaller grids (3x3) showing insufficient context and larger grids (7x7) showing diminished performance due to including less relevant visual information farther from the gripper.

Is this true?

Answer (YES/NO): NO